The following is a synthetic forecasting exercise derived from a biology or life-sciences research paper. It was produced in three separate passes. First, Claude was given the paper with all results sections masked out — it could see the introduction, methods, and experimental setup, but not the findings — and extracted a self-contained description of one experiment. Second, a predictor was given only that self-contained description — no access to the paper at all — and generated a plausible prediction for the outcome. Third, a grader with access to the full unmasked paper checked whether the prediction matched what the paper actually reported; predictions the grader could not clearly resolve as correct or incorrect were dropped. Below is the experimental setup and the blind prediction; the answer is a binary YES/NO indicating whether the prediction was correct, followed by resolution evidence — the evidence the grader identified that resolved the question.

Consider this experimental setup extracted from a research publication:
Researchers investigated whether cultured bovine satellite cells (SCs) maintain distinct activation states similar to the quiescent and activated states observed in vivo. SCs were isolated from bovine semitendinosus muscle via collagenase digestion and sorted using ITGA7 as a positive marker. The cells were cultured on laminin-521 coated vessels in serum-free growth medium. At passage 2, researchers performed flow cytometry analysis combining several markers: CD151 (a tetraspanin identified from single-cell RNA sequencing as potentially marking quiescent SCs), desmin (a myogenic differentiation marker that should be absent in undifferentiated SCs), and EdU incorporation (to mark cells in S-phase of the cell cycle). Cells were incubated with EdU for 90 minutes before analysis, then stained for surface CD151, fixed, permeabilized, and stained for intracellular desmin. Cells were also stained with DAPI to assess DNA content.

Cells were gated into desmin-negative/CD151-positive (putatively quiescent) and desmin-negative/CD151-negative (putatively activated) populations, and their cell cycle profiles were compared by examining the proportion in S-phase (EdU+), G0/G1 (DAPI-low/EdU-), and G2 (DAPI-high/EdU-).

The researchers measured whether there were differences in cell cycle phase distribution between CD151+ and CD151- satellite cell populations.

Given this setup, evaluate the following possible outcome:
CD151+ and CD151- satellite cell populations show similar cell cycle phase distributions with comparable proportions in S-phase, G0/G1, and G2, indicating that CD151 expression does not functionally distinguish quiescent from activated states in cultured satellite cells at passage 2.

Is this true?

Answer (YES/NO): NO